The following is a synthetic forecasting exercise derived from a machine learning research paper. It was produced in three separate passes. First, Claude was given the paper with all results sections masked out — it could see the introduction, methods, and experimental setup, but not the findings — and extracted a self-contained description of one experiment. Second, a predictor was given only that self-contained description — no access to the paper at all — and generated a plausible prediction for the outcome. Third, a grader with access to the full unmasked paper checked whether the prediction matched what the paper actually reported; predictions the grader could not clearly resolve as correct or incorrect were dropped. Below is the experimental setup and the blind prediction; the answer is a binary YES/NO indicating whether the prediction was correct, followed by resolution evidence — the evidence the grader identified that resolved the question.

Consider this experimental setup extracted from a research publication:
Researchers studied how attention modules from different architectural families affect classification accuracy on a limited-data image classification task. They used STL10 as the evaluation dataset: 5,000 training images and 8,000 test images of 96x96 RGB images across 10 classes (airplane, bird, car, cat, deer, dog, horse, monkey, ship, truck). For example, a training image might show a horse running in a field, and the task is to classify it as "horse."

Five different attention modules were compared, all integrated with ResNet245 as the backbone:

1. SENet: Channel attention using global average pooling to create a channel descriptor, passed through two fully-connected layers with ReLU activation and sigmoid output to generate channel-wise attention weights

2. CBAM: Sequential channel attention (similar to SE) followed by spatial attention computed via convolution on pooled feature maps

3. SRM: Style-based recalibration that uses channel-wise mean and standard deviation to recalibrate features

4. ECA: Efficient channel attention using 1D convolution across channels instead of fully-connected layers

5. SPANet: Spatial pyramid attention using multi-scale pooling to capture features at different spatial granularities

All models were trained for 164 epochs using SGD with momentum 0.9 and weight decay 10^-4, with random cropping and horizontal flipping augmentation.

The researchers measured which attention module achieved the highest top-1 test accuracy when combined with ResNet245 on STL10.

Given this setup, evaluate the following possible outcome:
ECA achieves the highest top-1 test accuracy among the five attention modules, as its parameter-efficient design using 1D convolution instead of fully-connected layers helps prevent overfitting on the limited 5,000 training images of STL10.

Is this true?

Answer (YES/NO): NO